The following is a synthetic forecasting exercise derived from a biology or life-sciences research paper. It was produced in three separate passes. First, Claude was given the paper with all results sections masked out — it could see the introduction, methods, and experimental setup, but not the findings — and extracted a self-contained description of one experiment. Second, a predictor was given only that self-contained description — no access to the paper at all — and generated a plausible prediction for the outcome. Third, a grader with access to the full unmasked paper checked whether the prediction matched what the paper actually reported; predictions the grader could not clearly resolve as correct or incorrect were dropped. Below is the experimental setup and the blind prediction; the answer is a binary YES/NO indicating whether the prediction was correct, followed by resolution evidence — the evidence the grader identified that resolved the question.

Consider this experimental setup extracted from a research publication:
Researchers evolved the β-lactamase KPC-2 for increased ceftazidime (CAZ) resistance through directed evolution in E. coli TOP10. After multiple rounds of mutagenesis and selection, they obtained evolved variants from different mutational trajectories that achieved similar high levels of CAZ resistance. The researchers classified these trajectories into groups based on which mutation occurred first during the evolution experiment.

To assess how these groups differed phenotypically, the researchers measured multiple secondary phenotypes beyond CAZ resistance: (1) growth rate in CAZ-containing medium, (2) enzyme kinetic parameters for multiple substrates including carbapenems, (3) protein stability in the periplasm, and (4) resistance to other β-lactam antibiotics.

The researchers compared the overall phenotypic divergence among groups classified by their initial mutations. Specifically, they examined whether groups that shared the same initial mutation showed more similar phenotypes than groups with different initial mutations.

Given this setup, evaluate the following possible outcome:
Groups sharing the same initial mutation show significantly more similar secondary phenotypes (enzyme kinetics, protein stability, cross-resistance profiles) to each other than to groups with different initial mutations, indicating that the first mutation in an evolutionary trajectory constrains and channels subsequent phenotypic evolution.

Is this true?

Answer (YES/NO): YES